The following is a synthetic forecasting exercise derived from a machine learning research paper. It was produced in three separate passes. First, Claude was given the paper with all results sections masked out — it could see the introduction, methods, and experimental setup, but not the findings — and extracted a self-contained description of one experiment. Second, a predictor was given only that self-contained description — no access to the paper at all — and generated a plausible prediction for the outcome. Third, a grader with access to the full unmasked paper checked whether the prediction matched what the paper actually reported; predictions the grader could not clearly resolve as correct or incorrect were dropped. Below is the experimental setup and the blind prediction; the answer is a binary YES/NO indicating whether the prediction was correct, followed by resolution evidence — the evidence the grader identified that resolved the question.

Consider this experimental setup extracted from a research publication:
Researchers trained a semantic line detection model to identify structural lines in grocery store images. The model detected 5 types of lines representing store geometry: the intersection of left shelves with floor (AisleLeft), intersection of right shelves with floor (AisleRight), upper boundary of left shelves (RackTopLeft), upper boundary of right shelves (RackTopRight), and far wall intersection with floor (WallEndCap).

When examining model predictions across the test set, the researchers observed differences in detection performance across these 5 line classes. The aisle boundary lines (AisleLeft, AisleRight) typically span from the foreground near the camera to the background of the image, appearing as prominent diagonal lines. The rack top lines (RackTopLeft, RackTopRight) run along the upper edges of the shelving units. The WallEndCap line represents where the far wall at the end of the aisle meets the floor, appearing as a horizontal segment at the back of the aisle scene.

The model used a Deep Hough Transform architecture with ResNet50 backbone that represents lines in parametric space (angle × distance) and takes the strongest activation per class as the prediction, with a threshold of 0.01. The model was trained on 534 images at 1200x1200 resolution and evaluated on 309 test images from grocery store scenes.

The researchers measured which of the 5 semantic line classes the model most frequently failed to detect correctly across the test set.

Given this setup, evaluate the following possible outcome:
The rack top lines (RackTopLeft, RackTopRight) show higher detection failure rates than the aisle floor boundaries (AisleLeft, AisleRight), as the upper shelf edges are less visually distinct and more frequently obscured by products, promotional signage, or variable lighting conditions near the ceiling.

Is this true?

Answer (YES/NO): YES